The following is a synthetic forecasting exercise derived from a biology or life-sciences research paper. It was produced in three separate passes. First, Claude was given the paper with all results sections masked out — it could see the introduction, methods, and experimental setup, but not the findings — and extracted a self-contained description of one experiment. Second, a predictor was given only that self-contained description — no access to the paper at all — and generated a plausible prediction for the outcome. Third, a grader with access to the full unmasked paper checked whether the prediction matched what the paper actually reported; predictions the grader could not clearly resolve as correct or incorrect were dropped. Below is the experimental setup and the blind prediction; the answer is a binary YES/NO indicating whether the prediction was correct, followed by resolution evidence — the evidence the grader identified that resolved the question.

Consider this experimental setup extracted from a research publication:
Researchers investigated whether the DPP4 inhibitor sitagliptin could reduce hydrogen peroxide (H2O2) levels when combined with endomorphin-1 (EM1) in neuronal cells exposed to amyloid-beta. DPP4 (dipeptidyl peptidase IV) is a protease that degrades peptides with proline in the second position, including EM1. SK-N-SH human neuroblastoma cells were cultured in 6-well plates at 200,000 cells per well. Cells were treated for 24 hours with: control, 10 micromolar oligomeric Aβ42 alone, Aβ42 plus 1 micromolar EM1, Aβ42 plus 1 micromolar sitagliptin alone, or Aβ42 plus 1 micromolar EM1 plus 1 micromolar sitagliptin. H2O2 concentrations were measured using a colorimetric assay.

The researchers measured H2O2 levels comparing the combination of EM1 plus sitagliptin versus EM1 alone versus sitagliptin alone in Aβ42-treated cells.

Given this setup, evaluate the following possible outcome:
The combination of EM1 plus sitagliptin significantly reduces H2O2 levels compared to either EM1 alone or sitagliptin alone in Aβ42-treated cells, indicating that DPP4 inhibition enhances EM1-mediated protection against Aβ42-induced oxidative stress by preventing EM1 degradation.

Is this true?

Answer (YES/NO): NO